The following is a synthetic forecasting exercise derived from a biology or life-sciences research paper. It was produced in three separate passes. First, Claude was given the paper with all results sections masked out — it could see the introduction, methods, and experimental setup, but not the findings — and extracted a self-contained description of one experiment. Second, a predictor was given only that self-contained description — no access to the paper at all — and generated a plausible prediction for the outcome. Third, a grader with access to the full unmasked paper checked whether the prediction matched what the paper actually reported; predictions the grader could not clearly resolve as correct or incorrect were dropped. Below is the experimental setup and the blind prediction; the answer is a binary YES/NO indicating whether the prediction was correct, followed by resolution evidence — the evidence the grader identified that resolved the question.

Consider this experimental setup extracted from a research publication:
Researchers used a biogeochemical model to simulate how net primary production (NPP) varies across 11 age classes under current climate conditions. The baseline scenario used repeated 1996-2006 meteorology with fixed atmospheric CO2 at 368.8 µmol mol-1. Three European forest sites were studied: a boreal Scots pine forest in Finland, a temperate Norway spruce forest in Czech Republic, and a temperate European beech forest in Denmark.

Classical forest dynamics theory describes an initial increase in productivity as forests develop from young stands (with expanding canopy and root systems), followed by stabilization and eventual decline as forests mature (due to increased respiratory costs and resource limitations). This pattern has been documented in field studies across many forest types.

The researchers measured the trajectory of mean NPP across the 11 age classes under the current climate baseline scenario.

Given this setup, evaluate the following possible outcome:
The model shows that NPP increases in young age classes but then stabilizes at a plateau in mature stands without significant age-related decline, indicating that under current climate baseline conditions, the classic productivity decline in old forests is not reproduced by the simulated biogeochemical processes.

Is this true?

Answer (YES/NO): NO